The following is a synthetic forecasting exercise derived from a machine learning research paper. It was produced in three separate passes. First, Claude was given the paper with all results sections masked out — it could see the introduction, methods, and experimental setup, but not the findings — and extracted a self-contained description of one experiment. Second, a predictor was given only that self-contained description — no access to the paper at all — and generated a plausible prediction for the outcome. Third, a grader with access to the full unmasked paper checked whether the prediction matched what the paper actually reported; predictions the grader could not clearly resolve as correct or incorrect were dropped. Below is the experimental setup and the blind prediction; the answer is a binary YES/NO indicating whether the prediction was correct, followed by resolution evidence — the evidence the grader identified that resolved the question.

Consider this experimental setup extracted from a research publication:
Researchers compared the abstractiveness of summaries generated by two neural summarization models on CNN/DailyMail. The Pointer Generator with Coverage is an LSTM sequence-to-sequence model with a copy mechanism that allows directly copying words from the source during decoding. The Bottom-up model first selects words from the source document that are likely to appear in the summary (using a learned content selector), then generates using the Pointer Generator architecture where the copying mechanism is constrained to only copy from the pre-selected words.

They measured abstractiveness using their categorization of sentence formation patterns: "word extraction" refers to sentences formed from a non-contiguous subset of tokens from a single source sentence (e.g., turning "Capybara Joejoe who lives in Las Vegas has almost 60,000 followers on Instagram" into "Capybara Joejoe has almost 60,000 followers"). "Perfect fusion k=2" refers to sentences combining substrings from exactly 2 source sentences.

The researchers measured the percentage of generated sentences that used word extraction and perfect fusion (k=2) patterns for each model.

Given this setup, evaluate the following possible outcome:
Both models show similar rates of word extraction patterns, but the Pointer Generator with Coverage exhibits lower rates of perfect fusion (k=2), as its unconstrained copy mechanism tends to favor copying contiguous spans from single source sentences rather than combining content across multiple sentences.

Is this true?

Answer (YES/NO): NO